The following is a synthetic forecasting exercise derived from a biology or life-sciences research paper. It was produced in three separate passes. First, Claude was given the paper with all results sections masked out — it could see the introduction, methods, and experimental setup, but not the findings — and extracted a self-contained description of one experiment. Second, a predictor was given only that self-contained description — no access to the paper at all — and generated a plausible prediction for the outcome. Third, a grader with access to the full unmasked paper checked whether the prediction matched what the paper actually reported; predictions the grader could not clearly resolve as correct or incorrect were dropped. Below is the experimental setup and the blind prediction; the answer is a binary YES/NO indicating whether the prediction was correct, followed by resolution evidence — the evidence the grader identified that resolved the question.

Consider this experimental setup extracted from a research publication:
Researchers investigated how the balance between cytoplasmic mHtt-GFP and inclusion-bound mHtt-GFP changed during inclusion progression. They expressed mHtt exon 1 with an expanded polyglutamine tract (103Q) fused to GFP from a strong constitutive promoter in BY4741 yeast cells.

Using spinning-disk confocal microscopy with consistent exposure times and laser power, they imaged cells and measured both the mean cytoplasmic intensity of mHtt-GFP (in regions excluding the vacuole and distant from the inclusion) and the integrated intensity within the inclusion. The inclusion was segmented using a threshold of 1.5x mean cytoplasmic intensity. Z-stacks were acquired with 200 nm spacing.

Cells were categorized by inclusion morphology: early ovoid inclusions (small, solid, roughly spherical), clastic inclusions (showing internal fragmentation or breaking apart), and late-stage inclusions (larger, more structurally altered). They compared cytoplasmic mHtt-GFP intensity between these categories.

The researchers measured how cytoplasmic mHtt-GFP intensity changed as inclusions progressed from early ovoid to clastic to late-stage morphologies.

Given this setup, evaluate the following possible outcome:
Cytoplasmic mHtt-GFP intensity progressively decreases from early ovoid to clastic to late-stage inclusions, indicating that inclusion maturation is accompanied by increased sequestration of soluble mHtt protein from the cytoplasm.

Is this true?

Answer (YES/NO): NO